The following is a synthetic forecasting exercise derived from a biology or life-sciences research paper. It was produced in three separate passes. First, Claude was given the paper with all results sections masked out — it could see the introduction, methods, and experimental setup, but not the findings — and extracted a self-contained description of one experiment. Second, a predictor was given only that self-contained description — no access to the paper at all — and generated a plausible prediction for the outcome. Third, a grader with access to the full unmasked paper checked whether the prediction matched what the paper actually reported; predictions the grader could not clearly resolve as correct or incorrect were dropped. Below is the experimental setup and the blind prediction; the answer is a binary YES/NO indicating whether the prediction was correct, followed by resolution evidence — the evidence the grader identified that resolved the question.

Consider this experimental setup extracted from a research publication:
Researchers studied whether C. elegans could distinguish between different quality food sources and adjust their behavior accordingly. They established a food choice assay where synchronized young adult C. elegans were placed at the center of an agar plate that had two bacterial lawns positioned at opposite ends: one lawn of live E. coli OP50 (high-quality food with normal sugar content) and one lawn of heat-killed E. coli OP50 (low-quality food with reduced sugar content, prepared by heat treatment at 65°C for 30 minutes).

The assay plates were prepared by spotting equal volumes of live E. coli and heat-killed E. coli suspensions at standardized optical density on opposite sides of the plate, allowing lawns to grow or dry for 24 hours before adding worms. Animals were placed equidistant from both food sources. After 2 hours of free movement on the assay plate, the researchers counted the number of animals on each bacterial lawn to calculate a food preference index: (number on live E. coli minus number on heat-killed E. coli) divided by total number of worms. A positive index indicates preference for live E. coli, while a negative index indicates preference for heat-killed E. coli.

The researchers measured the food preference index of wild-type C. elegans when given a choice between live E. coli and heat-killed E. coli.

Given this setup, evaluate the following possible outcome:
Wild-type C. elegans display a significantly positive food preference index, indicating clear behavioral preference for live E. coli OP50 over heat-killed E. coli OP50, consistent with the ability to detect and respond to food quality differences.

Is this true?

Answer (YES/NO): NO